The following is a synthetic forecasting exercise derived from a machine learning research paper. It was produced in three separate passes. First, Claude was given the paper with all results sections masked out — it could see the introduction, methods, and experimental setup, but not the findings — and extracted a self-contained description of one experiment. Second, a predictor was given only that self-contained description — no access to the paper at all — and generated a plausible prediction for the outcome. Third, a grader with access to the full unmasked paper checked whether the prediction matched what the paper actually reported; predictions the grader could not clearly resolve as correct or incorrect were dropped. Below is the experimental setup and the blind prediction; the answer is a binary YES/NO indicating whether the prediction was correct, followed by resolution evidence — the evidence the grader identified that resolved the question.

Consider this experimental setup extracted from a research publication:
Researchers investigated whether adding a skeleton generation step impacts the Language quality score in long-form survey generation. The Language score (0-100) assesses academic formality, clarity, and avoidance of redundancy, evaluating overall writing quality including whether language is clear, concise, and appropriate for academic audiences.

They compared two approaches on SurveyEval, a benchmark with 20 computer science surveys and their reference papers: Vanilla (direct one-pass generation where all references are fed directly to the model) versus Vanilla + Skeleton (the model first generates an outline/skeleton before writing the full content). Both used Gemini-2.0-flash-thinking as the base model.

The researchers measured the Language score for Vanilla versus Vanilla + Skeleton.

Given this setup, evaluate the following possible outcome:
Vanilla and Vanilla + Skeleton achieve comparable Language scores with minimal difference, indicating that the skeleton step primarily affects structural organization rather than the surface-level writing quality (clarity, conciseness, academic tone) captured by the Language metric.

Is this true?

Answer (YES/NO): YES